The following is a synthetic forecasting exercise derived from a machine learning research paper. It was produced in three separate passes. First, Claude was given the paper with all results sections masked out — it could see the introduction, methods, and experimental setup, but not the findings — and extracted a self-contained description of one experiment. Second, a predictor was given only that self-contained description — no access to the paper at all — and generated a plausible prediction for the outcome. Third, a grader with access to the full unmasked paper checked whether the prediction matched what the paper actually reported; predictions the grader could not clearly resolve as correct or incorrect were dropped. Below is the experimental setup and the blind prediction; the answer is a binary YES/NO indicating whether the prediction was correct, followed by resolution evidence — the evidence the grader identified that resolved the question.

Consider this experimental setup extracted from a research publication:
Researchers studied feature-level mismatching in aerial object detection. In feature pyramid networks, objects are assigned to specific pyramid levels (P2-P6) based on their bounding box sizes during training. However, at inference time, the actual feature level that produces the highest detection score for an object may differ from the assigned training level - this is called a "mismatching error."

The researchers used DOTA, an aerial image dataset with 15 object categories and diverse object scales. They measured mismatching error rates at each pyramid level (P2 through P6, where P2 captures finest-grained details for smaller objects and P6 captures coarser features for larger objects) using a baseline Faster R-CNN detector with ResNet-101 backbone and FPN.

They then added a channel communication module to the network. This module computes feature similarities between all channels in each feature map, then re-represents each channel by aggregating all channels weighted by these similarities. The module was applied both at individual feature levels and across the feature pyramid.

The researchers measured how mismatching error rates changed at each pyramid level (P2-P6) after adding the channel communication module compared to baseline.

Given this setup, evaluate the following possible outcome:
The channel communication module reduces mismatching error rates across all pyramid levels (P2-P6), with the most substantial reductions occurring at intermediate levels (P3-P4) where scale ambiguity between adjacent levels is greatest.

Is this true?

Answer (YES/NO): NO